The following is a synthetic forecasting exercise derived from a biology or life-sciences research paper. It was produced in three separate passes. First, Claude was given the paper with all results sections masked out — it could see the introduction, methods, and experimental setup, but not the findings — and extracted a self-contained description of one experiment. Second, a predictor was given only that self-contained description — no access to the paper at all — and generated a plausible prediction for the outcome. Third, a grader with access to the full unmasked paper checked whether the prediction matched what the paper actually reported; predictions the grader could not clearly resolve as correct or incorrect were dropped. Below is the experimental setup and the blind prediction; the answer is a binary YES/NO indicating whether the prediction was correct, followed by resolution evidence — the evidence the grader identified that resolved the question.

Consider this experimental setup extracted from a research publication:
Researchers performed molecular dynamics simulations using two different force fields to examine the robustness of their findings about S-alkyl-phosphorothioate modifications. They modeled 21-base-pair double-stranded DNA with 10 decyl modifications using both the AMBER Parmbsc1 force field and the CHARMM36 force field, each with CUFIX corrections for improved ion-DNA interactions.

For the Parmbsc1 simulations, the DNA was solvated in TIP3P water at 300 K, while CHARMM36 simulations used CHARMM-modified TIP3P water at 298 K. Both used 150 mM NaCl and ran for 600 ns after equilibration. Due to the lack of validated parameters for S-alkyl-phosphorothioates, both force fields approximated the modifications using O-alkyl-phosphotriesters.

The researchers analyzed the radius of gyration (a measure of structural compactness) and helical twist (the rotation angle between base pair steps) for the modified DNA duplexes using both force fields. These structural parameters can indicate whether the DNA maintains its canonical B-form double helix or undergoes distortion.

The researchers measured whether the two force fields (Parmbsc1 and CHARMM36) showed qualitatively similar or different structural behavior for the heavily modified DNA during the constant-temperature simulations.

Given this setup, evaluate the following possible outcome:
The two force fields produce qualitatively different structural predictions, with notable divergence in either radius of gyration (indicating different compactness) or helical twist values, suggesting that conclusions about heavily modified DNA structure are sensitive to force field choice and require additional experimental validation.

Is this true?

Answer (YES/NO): YES